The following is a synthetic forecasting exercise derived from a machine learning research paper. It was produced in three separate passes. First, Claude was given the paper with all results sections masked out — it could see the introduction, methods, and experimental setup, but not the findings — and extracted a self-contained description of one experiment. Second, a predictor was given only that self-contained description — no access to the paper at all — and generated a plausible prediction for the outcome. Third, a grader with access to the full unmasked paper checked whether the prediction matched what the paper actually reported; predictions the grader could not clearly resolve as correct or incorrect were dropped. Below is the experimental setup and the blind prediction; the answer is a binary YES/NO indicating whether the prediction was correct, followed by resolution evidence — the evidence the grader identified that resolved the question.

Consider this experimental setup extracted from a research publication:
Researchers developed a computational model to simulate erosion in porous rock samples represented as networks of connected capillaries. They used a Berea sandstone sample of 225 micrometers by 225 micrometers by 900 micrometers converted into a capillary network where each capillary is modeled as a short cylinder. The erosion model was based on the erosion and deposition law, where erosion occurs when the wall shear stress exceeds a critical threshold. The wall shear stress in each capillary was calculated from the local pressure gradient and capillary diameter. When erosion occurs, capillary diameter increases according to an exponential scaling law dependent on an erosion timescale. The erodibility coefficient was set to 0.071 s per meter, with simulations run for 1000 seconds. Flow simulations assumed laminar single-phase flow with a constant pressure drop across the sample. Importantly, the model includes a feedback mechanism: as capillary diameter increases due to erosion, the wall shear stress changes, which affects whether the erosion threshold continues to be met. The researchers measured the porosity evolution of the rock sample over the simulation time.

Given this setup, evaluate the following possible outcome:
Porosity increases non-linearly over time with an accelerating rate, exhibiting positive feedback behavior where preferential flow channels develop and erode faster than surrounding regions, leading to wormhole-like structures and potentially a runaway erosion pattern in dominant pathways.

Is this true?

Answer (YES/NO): NO